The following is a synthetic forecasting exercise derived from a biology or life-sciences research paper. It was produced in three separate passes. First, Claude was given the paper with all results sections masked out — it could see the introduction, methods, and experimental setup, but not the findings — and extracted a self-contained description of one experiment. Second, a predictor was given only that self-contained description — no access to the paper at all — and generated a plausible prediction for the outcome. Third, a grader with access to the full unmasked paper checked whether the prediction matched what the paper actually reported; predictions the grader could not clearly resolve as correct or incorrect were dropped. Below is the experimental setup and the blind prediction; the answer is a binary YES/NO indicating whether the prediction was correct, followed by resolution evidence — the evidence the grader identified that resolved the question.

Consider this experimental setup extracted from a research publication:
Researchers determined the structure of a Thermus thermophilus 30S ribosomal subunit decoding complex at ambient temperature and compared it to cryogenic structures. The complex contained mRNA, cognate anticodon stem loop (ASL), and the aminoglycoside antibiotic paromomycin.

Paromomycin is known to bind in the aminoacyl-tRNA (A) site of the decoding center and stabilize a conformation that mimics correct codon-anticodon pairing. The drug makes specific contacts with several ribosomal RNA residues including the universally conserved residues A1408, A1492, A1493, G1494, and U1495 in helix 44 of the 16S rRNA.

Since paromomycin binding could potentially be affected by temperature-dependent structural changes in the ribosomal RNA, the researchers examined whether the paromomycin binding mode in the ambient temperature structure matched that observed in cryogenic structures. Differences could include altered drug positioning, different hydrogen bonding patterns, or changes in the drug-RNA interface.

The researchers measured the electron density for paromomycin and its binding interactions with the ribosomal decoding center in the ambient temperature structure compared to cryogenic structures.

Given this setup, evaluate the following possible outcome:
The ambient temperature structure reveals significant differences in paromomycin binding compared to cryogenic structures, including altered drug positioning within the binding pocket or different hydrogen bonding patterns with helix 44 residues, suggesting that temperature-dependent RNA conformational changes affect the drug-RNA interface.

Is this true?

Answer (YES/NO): NO